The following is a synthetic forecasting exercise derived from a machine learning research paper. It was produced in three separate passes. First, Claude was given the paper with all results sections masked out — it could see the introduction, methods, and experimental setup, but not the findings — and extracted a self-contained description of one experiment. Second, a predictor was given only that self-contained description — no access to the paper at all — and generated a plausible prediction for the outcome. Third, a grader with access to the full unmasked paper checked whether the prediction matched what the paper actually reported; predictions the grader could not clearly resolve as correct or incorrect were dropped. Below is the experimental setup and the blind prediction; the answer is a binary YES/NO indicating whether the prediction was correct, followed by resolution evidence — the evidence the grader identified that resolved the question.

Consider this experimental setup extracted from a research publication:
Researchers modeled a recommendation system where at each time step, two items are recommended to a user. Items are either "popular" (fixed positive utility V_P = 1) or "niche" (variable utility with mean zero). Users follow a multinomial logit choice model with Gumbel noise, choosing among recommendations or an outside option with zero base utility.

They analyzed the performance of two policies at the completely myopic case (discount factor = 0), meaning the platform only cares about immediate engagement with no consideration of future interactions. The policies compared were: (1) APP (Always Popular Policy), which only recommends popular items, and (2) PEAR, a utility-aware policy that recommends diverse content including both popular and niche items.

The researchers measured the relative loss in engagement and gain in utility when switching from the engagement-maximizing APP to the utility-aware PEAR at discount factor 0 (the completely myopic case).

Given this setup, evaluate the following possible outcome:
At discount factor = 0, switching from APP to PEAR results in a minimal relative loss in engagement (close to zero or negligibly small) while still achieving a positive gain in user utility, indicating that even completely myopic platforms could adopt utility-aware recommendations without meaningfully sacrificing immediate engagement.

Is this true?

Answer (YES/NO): NO